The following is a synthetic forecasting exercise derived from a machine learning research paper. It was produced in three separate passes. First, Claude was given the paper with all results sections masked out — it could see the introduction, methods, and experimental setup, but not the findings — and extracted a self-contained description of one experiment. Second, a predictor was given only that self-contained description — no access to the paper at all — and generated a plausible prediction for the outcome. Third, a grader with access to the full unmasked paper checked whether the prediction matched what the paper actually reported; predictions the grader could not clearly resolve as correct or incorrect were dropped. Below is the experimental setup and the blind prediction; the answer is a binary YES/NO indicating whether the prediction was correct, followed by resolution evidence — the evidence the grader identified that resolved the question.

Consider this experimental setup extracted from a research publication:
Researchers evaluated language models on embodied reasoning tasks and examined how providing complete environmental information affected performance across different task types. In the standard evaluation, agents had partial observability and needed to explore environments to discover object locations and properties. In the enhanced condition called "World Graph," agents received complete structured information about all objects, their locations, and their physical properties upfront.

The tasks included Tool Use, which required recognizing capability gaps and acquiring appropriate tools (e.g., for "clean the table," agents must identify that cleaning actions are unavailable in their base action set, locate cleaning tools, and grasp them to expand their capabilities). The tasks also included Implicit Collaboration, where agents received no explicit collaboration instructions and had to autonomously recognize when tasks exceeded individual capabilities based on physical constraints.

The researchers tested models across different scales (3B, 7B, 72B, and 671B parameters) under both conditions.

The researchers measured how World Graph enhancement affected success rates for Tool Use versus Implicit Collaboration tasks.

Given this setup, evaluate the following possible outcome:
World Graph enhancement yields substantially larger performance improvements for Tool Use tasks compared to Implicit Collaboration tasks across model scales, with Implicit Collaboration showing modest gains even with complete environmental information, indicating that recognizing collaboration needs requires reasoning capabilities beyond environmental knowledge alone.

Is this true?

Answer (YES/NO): NO